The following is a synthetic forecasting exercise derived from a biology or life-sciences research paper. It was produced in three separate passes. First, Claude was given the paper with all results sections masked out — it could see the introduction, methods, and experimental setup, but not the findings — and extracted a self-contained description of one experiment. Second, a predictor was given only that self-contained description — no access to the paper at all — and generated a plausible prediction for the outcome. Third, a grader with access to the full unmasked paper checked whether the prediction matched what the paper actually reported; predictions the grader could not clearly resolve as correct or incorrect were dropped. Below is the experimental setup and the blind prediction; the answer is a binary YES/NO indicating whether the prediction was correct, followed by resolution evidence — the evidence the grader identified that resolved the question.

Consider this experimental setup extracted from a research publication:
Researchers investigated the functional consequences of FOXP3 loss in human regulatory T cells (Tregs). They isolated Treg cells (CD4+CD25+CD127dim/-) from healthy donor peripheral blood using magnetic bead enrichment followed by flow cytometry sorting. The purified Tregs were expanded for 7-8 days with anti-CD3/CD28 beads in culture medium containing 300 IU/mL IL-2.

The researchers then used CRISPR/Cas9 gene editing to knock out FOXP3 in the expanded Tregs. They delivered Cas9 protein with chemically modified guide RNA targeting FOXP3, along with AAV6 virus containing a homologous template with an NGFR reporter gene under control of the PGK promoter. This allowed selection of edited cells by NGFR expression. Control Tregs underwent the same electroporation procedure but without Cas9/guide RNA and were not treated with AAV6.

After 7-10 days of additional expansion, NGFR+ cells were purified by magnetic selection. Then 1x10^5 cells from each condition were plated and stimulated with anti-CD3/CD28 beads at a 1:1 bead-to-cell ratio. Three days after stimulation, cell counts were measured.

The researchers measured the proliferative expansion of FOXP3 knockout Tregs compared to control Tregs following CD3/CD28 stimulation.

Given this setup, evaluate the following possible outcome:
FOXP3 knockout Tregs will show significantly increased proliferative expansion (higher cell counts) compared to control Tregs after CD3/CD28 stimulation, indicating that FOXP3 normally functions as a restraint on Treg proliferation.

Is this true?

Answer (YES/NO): YES